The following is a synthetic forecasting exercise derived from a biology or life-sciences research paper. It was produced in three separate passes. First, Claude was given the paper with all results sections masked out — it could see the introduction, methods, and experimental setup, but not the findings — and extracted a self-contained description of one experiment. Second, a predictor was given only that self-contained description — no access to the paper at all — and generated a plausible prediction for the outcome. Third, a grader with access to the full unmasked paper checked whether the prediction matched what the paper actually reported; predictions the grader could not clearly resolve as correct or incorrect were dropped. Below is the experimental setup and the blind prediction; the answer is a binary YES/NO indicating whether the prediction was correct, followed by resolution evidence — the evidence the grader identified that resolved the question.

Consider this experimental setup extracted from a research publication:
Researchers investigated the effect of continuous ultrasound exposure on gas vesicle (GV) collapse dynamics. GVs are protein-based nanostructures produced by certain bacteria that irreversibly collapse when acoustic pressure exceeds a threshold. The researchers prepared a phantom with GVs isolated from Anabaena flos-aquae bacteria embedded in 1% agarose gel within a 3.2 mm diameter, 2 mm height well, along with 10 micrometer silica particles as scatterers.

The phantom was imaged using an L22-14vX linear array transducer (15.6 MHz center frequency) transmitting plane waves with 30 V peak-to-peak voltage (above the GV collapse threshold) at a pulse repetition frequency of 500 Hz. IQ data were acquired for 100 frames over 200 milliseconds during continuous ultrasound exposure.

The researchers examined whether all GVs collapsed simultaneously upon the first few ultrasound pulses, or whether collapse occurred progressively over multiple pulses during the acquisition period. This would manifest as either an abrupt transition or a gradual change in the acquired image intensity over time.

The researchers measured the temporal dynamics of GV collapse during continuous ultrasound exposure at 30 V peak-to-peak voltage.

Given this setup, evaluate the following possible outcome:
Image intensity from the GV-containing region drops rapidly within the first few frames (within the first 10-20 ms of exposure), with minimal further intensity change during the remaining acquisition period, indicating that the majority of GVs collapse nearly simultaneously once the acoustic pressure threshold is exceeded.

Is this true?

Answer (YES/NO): NO